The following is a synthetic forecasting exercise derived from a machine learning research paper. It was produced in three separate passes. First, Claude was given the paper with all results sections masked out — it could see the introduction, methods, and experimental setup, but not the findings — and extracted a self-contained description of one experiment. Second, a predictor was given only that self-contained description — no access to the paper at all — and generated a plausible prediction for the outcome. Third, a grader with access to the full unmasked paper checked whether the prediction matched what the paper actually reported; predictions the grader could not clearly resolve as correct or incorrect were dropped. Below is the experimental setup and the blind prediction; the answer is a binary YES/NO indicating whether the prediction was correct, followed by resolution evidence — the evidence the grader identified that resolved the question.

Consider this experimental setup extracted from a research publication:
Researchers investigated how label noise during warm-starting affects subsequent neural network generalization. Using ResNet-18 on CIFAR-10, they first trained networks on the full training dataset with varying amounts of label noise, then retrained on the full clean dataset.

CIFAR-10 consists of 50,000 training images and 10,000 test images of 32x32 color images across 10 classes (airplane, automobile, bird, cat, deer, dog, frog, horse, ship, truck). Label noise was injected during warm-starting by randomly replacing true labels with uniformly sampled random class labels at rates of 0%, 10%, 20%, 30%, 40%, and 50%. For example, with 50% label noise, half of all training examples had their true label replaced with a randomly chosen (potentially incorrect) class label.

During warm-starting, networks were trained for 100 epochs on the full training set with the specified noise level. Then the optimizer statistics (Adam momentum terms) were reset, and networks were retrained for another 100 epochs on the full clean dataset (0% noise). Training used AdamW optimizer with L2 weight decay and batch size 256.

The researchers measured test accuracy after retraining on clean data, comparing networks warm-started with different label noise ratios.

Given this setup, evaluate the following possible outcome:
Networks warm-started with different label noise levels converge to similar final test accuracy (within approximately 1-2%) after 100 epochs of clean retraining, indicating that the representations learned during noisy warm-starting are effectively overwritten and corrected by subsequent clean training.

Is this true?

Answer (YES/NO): NO